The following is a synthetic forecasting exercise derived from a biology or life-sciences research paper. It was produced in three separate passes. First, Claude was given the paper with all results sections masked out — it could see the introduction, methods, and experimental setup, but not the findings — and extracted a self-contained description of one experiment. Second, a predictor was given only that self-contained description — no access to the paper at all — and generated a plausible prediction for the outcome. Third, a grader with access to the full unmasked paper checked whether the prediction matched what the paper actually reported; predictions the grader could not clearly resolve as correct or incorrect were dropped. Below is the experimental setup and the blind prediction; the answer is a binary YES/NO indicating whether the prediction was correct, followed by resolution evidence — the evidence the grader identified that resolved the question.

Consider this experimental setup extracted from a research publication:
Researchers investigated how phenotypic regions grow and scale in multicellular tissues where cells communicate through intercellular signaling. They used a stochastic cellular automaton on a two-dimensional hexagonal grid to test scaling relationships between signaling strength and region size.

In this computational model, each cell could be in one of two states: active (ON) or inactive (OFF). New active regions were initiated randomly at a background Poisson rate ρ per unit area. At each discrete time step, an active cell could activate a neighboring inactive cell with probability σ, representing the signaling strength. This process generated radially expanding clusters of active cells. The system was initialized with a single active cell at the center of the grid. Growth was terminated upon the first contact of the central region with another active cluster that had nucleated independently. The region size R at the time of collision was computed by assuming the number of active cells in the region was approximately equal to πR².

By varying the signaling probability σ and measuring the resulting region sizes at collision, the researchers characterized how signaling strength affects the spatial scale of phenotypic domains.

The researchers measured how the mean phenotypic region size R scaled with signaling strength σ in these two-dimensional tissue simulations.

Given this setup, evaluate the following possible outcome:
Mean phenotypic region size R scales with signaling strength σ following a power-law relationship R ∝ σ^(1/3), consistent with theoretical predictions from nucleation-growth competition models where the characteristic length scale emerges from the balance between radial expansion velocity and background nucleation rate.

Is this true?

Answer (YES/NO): YES